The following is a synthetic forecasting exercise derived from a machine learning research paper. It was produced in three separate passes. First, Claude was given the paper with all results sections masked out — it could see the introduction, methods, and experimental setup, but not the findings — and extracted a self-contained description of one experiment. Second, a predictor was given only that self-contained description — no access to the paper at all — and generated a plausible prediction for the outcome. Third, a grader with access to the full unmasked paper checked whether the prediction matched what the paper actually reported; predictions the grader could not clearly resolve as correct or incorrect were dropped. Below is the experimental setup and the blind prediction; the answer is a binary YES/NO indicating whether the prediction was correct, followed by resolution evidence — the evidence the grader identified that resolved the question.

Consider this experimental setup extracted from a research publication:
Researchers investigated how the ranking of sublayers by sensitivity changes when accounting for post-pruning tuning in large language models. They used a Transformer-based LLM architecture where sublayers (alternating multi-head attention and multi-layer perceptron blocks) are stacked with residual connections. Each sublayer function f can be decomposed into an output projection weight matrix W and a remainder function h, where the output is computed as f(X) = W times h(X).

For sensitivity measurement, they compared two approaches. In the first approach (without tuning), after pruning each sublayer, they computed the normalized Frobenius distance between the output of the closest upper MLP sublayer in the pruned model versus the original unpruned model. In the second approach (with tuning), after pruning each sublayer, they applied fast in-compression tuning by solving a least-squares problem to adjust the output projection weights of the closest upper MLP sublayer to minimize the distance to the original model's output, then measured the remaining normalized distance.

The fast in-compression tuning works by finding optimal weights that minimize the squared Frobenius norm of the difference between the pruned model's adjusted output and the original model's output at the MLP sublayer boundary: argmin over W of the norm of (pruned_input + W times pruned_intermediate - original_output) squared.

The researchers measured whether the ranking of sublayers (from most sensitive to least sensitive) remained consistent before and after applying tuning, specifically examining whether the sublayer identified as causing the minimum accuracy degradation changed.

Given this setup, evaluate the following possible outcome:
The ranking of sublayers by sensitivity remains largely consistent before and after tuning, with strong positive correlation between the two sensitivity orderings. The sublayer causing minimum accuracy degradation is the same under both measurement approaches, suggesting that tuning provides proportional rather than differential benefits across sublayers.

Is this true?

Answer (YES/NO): NO